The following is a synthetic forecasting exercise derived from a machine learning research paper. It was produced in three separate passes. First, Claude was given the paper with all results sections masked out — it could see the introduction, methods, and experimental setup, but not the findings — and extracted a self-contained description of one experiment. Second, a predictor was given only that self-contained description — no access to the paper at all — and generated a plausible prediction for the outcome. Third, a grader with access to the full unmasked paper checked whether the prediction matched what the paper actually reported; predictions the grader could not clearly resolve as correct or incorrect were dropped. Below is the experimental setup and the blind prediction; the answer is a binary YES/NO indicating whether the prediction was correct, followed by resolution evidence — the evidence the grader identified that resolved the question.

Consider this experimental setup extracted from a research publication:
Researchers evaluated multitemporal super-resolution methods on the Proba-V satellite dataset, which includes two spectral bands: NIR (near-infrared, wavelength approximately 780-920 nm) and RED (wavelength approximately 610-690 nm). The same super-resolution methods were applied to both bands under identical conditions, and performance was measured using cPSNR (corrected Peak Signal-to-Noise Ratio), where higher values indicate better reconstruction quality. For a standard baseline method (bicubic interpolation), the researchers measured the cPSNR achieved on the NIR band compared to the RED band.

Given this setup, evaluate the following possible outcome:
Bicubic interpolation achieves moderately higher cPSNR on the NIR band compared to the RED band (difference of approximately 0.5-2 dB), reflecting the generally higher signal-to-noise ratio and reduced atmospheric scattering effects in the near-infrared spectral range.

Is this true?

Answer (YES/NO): NO